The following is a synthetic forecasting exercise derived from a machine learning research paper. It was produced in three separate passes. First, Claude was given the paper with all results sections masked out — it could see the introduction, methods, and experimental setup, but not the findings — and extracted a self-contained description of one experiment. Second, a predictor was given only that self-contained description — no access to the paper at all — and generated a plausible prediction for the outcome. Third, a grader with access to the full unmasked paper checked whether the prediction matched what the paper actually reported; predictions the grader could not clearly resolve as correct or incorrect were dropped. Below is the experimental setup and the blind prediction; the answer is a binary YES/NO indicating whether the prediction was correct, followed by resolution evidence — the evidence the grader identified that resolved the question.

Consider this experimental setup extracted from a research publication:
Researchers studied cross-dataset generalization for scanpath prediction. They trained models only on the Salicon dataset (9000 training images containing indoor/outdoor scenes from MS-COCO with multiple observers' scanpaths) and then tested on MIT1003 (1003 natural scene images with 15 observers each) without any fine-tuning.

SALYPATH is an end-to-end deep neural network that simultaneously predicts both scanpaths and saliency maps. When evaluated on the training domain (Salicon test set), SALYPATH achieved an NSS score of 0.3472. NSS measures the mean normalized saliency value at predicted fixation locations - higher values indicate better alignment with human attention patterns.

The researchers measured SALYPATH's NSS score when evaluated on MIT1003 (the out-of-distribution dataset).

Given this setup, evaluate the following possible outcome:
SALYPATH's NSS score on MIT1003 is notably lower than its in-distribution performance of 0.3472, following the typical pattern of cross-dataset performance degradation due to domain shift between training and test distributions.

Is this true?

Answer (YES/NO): YES